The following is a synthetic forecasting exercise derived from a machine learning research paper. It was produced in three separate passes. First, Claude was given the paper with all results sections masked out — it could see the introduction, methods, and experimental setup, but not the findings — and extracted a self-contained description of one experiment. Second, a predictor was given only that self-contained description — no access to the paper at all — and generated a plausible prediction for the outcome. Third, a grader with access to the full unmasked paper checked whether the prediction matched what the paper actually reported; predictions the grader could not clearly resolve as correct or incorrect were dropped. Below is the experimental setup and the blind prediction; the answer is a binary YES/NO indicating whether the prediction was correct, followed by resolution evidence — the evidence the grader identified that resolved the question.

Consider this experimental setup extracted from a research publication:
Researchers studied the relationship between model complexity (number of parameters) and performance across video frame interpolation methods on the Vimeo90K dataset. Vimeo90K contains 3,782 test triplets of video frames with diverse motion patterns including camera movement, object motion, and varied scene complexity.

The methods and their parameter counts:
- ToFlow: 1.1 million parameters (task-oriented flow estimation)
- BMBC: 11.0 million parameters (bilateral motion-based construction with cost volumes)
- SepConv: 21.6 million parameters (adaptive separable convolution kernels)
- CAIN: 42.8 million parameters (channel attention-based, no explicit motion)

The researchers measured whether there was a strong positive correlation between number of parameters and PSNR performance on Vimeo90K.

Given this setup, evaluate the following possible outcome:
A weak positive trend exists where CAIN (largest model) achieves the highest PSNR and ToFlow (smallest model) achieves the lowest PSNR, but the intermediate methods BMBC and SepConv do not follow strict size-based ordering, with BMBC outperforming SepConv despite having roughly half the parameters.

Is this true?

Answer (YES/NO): NO